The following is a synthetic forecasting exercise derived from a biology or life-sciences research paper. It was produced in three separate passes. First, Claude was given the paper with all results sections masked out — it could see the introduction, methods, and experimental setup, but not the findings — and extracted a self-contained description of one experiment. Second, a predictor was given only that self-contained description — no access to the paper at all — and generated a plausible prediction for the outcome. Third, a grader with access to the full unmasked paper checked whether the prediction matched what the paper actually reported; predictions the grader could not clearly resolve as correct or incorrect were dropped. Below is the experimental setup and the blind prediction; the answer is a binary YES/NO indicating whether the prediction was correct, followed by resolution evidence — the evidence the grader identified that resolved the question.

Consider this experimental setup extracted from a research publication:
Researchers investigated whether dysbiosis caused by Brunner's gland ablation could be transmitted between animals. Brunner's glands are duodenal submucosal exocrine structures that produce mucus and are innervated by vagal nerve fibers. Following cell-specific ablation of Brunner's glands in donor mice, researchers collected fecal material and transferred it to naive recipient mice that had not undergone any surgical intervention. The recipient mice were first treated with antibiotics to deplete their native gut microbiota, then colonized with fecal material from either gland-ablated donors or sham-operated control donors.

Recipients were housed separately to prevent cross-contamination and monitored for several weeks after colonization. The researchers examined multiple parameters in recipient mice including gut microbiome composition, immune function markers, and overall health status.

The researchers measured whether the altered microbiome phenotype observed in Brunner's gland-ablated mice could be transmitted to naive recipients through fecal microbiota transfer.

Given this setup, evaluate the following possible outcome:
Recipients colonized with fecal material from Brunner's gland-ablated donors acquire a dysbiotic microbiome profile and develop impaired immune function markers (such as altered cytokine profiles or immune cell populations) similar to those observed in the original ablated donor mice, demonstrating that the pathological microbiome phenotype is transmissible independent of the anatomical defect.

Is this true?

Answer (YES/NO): NO